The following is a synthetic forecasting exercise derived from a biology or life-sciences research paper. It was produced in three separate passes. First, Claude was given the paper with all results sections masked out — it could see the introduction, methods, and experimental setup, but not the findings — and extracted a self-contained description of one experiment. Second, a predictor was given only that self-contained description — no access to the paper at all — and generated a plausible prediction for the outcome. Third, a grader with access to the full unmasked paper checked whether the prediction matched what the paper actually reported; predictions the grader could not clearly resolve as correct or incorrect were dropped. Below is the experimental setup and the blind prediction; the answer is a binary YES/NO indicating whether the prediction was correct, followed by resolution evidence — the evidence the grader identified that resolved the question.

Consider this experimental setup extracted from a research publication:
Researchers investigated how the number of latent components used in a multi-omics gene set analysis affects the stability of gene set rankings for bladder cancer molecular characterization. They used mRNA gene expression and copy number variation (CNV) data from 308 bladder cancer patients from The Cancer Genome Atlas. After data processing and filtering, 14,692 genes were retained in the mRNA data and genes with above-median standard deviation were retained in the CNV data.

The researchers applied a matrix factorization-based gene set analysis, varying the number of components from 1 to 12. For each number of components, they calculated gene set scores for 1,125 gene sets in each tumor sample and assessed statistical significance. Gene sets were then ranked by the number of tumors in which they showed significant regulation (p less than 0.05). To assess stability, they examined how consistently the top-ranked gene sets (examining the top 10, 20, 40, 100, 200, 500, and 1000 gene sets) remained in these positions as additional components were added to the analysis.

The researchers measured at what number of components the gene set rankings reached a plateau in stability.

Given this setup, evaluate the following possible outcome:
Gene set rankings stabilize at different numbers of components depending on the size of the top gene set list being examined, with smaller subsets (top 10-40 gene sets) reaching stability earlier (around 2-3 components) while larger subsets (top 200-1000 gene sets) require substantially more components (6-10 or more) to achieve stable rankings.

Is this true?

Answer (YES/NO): NO